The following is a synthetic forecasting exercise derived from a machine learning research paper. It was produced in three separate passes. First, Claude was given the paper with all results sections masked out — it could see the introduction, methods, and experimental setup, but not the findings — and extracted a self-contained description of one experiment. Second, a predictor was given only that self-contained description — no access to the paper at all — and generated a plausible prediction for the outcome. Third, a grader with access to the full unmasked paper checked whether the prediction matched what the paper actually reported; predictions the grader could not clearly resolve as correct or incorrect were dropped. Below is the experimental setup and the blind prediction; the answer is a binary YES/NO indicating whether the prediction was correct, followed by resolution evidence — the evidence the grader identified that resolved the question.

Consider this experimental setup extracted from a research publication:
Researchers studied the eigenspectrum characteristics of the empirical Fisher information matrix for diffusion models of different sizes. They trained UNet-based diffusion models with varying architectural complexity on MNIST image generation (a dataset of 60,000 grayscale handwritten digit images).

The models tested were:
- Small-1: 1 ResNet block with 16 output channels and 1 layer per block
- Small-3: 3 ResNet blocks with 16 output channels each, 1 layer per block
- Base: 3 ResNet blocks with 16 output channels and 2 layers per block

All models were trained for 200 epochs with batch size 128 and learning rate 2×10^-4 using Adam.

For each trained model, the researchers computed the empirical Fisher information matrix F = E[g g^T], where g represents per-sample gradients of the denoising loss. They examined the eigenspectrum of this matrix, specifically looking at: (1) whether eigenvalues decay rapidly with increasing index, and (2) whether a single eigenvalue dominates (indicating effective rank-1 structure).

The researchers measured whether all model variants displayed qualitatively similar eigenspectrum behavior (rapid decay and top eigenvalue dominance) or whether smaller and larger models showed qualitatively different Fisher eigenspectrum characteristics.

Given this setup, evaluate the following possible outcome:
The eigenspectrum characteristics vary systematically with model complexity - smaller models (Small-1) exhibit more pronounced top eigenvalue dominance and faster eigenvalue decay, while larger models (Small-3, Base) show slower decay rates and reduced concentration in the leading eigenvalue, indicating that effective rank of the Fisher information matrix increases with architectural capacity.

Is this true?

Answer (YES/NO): NO